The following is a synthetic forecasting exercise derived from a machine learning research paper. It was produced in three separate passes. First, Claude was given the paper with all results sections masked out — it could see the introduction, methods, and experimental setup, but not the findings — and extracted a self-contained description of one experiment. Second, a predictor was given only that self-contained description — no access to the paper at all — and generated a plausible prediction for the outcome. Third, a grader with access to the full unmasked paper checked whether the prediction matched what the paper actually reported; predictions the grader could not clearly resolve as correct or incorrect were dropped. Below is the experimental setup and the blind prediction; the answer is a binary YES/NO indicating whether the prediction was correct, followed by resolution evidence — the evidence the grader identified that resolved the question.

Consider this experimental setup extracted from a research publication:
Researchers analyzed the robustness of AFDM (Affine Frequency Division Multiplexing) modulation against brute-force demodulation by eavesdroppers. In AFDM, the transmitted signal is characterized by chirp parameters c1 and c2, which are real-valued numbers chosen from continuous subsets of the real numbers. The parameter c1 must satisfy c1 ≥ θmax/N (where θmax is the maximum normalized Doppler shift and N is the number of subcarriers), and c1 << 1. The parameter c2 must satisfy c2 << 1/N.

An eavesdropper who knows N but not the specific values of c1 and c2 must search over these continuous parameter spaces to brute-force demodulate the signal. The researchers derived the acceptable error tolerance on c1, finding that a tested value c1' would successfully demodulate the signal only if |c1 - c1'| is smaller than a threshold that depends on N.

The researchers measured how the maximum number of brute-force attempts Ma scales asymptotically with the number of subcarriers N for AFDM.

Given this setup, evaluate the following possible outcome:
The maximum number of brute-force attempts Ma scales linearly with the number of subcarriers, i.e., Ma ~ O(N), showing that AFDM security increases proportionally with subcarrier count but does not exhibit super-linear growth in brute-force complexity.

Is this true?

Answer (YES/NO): NO